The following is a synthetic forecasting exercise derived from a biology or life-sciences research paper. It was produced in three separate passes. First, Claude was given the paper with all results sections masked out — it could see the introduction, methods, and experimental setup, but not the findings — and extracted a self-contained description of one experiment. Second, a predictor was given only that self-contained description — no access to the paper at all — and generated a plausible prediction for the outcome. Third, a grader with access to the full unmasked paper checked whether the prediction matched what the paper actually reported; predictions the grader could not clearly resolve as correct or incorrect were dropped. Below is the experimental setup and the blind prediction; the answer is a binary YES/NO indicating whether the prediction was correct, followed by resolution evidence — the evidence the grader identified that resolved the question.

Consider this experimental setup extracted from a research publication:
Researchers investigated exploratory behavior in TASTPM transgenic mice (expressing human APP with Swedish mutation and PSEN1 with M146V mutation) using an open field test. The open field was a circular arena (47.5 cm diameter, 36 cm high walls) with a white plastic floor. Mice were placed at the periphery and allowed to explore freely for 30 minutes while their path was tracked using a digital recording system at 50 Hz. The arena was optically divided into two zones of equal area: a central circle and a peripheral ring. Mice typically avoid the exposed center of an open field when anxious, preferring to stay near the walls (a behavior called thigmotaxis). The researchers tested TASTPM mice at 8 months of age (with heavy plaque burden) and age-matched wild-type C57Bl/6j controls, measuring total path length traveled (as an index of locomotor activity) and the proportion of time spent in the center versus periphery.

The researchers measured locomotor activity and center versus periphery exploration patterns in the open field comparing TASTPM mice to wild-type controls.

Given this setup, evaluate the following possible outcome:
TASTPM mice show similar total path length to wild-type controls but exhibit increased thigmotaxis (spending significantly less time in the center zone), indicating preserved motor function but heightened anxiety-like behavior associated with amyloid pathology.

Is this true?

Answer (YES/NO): NO